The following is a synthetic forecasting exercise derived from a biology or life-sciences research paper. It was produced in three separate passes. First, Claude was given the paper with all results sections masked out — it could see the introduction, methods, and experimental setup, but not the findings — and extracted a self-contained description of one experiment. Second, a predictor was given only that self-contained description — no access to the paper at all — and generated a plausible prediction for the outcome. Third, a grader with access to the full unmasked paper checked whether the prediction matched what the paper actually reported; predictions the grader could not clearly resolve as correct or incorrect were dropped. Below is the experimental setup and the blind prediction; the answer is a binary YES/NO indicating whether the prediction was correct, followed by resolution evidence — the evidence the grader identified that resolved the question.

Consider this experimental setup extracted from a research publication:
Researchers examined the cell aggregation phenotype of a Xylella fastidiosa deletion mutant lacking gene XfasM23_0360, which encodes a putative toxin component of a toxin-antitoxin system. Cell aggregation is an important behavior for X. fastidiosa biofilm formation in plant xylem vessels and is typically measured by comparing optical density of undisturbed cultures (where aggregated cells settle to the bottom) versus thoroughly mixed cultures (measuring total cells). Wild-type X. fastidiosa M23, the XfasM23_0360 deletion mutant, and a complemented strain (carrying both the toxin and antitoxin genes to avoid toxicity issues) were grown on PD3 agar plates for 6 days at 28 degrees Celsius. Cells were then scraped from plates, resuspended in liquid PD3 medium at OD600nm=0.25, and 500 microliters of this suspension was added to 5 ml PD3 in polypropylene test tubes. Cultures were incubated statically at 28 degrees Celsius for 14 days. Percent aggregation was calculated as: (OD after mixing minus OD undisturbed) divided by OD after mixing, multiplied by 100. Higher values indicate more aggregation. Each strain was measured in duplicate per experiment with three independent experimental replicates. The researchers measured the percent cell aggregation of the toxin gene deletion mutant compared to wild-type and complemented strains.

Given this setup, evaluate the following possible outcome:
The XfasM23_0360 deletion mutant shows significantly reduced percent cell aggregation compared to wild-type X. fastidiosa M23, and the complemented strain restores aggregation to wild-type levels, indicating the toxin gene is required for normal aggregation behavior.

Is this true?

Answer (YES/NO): NO